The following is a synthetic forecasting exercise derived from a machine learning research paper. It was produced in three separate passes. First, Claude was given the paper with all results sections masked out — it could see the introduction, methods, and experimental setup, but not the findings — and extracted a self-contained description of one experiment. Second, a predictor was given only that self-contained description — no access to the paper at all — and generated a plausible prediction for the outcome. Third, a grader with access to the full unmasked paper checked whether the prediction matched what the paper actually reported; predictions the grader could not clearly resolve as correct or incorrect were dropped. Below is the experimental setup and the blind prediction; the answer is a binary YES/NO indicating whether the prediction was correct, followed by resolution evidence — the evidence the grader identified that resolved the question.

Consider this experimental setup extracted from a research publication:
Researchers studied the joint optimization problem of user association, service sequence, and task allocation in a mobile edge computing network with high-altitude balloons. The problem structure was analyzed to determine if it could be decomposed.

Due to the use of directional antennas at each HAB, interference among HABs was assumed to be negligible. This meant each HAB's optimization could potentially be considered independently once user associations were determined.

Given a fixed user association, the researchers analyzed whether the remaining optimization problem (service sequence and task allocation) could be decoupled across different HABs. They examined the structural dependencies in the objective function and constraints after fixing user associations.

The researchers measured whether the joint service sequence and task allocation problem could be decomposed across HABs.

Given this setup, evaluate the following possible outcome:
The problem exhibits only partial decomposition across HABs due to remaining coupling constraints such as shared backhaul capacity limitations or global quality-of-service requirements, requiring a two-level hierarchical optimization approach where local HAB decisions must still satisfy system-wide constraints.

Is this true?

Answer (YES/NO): NO